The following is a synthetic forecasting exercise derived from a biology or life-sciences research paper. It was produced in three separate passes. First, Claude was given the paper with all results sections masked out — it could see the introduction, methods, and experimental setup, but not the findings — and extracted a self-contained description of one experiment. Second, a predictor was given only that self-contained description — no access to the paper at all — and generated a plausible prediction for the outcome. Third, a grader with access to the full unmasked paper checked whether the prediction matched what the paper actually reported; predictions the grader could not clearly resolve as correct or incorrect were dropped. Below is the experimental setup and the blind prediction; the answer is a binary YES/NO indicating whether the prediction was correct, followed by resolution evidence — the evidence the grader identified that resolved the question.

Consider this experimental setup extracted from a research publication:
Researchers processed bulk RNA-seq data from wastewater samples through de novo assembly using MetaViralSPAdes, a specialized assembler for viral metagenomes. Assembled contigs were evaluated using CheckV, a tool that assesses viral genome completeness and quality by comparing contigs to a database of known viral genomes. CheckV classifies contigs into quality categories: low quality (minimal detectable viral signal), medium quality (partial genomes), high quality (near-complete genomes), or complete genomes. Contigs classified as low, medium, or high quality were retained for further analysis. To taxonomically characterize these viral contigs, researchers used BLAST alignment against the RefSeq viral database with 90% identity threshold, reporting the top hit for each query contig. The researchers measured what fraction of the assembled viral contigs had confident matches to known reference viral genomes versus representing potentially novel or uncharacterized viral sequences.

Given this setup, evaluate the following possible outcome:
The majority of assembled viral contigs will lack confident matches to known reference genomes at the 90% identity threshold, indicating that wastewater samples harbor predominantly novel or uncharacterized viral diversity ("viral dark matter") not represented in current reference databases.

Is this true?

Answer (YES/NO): YES